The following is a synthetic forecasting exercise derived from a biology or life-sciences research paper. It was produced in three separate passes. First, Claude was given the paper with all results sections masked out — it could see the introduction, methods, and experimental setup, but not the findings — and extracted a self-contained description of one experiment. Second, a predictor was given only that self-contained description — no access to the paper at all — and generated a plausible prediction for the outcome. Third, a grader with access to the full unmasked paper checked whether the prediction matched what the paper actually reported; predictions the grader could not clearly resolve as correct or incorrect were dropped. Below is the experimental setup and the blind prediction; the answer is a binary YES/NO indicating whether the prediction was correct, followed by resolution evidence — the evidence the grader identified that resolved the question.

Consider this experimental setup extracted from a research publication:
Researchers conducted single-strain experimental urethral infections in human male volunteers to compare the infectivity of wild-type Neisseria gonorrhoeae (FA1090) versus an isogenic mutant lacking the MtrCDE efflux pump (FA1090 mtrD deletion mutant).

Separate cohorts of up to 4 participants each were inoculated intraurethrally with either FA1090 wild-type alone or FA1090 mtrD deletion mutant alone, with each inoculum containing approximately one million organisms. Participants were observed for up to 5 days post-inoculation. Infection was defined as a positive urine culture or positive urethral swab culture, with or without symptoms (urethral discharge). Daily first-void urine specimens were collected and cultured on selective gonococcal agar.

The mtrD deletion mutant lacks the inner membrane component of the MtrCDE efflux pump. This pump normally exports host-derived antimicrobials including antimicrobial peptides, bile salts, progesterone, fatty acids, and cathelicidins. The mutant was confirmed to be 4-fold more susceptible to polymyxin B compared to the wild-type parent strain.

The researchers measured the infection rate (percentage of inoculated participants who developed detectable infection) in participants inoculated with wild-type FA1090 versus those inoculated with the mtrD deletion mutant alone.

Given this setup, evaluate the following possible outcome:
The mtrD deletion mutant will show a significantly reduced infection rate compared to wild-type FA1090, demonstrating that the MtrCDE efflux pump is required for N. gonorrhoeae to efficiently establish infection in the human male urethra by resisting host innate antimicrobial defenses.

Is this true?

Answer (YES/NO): NO